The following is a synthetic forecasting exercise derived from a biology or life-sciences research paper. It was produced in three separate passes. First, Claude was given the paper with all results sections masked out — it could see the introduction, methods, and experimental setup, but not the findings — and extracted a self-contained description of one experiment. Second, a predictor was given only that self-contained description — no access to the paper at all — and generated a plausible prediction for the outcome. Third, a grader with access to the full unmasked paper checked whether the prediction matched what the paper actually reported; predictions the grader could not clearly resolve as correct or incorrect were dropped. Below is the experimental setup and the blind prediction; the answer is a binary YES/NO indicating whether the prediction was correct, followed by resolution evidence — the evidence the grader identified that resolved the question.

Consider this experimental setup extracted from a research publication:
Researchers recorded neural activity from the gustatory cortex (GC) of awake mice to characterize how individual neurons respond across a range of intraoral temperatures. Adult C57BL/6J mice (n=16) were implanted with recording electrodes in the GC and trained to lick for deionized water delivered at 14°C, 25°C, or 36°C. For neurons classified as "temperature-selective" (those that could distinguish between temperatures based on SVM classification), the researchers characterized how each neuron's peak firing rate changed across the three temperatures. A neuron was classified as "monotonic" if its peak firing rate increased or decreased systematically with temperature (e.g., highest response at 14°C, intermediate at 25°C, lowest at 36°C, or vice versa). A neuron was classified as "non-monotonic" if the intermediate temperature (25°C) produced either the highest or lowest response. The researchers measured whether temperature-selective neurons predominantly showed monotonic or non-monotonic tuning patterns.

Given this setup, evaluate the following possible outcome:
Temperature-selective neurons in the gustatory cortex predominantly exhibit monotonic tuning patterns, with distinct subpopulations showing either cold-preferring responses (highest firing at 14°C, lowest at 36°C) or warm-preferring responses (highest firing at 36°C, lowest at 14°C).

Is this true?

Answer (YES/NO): NO